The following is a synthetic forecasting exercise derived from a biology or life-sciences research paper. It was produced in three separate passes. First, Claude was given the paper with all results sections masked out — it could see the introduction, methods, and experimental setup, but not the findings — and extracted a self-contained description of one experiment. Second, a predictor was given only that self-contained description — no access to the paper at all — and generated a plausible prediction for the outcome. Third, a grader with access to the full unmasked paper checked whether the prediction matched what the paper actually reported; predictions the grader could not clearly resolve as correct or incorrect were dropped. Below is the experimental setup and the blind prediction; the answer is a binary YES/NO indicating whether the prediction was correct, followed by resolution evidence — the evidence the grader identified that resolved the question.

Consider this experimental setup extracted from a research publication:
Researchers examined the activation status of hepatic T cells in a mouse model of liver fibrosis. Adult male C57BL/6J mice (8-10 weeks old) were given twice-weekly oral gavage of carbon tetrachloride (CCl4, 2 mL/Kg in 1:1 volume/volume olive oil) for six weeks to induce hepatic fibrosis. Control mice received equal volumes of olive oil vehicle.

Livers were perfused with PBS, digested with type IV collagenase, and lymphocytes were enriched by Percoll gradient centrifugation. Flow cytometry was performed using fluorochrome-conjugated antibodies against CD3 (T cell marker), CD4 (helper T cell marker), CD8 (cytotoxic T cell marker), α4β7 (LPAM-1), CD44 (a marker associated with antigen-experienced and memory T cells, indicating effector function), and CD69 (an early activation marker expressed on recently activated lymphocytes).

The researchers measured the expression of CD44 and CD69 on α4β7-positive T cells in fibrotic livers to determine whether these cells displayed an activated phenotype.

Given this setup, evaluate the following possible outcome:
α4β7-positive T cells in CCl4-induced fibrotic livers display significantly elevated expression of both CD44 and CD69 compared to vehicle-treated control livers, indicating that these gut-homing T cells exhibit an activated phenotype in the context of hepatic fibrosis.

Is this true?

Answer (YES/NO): NO